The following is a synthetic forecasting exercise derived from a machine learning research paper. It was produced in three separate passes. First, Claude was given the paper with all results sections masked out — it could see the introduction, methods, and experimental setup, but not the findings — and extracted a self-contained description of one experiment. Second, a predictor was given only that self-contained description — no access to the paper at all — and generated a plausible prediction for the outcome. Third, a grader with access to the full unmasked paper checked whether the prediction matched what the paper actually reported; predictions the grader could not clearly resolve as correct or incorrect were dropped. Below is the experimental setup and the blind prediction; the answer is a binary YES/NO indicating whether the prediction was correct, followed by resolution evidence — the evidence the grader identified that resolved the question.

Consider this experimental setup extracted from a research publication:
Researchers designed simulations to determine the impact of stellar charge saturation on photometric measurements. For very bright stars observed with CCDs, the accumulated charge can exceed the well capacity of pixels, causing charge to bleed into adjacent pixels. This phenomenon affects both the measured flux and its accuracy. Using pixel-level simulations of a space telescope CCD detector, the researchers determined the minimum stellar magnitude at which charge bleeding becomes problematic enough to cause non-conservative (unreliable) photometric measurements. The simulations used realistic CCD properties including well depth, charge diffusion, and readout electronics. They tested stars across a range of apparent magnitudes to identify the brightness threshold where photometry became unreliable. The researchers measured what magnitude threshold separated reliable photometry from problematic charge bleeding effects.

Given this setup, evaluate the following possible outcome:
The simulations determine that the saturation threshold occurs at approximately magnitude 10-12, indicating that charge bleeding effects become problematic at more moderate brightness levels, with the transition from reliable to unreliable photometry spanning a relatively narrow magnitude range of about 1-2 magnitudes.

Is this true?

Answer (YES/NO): NO